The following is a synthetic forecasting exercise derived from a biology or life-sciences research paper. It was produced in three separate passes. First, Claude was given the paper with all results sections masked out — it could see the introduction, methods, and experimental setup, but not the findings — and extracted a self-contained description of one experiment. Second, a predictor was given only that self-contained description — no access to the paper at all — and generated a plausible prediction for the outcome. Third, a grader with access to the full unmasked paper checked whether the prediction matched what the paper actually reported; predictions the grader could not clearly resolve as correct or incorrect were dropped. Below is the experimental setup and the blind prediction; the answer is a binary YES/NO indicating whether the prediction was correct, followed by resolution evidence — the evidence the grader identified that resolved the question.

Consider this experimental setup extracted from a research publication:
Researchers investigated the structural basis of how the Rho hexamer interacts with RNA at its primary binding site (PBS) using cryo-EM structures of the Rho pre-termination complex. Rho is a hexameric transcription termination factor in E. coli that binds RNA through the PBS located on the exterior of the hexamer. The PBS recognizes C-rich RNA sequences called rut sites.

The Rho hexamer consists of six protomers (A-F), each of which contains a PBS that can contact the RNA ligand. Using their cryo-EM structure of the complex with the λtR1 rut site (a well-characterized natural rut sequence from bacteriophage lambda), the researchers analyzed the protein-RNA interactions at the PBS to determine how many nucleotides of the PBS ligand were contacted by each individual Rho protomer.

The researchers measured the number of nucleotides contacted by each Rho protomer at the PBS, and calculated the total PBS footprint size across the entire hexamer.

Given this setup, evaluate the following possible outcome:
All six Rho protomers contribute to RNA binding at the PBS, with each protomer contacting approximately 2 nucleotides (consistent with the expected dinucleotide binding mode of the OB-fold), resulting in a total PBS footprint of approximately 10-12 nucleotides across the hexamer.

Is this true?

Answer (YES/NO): NO